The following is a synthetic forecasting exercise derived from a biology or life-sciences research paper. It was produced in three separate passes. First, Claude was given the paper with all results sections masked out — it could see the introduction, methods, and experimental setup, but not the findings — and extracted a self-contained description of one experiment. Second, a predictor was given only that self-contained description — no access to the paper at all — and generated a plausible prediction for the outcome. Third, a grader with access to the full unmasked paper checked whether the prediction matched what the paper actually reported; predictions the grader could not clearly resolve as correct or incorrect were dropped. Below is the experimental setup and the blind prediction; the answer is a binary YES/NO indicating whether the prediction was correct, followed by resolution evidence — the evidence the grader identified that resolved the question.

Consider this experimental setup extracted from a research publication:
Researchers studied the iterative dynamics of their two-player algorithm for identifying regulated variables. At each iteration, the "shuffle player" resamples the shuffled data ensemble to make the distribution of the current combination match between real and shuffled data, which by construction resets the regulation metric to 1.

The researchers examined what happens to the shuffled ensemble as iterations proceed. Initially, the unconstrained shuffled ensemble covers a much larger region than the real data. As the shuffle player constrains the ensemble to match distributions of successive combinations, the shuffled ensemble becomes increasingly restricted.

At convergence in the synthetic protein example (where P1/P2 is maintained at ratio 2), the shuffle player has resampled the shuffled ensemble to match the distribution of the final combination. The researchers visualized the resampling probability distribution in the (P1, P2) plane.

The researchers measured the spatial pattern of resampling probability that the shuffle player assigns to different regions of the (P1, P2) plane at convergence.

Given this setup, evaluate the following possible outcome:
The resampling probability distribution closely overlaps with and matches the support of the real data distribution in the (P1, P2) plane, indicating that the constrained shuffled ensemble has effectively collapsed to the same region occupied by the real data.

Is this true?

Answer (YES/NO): YES